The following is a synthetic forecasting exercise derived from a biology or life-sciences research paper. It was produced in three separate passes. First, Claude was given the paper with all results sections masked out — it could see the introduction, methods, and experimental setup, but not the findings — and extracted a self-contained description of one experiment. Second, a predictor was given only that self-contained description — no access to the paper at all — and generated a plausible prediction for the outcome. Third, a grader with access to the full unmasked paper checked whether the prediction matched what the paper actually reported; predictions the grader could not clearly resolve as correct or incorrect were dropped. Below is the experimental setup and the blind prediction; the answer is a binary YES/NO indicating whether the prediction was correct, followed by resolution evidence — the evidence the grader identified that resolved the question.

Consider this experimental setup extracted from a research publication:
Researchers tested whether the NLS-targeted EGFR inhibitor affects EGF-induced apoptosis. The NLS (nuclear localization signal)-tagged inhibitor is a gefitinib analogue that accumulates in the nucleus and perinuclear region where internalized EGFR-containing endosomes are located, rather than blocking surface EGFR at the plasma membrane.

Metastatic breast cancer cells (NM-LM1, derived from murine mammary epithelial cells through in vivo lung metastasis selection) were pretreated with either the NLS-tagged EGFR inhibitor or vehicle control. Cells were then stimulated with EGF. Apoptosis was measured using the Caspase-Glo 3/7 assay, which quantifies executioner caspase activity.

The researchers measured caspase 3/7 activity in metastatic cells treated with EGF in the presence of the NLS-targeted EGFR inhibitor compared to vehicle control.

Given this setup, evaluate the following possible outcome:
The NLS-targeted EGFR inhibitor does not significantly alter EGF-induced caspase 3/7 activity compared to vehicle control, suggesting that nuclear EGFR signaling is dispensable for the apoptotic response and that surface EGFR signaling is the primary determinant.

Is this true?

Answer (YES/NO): NO